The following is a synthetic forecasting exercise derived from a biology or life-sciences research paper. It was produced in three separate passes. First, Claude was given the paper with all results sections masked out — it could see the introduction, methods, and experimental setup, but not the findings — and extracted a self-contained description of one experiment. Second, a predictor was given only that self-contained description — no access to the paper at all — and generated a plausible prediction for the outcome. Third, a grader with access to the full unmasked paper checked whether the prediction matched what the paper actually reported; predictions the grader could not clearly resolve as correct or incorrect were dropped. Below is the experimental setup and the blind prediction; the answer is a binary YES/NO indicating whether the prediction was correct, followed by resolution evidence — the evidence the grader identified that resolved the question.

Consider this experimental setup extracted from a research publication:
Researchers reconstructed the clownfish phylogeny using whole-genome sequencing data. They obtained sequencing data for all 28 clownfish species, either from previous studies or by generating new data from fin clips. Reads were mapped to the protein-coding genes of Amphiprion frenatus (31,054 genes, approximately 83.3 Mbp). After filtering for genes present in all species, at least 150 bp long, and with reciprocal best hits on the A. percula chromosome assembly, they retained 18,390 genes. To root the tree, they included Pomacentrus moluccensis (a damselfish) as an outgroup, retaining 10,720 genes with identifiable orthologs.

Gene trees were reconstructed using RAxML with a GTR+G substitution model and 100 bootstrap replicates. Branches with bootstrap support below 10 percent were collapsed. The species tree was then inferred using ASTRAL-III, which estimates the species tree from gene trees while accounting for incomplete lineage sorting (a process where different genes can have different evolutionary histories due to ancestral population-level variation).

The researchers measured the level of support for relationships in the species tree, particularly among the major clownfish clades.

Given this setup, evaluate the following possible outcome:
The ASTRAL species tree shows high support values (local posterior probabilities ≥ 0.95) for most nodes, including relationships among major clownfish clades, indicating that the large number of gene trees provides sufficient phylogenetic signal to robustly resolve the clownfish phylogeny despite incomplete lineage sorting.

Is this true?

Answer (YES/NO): YES